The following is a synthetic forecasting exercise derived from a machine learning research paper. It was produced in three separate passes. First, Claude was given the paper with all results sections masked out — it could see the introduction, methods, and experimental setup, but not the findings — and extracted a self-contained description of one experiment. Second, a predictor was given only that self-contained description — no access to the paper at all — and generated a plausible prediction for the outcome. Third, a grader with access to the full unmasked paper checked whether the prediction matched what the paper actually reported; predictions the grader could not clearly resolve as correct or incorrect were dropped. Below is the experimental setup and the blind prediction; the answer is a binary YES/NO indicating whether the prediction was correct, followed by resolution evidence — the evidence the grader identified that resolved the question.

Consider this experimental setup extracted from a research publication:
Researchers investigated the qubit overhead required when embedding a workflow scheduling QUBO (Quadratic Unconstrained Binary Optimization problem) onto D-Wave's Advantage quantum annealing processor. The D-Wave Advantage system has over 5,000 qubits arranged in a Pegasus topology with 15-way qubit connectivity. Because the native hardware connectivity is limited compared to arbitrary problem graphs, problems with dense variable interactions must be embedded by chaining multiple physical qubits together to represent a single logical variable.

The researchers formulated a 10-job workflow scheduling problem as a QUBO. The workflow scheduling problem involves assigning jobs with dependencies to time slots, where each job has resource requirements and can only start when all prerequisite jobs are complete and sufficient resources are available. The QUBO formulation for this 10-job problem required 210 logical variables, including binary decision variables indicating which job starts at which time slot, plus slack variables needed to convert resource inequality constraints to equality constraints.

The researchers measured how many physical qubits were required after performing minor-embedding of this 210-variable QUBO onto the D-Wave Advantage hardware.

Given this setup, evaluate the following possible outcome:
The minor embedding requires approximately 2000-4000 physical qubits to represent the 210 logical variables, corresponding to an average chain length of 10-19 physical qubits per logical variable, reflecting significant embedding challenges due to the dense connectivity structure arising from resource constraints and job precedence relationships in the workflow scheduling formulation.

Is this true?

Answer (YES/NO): YES